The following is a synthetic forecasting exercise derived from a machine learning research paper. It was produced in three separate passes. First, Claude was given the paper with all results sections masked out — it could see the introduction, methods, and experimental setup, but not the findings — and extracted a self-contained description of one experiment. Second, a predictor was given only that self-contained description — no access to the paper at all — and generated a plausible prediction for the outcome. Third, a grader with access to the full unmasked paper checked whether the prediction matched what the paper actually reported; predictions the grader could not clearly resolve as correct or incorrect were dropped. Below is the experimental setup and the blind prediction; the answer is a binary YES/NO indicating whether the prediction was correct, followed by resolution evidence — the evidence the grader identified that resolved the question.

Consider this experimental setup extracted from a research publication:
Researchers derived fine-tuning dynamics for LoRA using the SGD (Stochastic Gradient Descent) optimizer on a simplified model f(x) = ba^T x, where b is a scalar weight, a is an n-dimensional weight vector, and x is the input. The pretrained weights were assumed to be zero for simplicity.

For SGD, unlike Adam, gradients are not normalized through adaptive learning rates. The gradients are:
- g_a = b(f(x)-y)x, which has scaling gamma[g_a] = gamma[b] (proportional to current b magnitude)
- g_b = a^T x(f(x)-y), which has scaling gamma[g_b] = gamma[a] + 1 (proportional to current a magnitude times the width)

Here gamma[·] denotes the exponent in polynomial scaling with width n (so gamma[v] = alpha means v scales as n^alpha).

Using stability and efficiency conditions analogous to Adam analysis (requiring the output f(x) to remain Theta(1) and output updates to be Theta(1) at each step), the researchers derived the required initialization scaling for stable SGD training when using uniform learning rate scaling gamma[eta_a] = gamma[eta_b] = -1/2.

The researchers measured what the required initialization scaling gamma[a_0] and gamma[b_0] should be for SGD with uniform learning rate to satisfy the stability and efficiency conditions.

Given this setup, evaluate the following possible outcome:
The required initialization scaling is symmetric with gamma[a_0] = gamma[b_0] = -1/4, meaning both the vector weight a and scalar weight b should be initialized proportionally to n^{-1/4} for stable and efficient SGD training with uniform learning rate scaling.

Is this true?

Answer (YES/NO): NO